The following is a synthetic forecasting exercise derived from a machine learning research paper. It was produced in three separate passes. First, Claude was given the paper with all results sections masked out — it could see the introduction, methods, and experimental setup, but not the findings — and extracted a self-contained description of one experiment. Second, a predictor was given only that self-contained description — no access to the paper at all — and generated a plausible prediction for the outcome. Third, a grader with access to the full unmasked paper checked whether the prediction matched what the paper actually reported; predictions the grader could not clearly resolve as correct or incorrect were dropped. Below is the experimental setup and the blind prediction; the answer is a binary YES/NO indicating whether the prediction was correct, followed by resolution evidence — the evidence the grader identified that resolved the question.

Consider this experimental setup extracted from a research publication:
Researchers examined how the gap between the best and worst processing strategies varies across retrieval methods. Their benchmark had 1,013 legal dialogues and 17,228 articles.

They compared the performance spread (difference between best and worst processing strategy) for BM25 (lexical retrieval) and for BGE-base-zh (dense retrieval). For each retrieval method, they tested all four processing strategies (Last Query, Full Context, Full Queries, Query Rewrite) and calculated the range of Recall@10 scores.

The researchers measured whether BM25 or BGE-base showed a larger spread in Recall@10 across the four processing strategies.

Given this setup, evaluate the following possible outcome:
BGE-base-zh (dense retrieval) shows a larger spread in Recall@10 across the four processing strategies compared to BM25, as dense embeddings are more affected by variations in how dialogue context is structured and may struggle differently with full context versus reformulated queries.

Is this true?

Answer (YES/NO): YES